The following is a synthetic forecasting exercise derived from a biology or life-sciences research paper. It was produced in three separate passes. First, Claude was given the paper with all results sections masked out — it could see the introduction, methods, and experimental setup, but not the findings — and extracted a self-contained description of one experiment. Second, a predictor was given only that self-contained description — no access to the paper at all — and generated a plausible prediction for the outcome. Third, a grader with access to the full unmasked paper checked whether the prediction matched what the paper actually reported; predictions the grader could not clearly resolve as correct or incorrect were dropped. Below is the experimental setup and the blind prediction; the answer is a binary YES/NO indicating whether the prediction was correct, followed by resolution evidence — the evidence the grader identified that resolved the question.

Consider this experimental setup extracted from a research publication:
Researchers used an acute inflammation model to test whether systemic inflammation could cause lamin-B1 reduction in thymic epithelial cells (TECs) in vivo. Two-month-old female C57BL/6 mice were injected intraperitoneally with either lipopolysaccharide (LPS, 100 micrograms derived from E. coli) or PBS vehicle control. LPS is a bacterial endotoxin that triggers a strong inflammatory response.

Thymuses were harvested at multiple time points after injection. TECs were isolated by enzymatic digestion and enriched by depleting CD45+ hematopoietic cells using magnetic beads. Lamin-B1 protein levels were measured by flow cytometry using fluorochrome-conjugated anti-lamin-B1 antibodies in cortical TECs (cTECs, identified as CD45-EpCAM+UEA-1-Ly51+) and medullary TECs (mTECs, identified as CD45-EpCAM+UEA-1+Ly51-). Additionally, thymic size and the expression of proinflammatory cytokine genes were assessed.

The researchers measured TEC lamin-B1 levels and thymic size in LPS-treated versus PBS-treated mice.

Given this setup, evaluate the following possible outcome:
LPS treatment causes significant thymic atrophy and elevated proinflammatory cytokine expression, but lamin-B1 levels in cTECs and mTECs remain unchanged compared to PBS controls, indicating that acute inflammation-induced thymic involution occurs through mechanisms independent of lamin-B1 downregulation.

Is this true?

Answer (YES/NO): NO